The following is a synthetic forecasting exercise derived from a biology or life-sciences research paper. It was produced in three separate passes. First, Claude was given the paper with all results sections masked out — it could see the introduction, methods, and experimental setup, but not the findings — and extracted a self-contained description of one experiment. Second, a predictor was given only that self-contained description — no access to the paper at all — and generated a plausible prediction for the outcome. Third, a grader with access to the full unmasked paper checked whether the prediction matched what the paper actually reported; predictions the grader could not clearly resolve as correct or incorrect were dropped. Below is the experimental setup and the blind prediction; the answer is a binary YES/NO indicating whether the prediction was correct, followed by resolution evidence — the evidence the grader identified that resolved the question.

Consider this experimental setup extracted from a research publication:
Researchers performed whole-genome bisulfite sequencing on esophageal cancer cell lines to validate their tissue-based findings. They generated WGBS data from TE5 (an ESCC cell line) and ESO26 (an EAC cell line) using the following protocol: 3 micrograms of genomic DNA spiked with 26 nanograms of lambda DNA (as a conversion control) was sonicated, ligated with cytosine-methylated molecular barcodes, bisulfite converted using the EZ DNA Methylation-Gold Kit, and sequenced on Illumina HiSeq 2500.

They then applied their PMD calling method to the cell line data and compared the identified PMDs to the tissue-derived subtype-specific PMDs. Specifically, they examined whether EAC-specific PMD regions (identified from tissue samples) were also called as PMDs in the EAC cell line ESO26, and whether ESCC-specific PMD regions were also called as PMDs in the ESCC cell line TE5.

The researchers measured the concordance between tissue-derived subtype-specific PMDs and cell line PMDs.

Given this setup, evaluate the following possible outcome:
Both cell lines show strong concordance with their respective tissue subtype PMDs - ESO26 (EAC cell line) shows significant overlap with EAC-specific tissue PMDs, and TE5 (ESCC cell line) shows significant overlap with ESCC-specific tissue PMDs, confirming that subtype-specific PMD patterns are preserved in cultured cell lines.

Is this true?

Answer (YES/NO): YES